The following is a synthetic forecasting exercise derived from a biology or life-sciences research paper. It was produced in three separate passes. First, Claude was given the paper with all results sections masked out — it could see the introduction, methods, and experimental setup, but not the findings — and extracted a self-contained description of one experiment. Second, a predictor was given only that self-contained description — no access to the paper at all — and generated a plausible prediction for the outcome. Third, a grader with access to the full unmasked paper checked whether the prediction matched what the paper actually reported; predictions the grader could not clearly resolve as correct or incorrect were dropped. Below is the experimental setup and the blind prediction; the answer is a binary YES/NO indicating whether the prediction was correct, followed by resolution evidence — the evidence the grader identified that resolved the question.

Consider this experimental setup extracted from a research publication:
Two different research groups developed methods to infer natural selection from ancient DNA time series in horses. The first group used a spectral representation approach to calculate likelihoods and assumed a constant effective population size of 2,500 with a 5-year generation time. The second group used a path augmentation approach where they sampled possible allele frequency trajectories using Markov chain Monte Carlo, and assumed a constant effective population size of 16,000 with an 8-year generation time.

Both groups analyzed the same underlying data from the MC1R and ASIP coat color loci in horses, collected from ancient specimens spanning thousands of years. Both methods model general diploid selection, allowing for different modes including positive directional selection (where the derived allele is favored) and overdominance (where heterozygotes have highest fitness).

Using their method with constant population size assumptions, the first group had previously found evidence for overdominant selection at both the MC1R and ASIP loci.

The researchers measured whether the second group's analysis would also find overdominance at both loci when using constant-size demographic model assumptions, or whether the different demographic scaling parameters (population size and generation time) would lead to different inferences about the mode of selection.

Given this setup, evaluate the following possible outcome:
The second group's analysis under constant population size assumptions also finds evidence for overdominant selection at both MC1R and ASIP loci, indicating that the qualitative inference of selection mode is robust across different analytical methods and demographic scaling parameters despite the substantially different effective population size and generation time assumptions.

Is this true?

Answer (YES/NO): NO